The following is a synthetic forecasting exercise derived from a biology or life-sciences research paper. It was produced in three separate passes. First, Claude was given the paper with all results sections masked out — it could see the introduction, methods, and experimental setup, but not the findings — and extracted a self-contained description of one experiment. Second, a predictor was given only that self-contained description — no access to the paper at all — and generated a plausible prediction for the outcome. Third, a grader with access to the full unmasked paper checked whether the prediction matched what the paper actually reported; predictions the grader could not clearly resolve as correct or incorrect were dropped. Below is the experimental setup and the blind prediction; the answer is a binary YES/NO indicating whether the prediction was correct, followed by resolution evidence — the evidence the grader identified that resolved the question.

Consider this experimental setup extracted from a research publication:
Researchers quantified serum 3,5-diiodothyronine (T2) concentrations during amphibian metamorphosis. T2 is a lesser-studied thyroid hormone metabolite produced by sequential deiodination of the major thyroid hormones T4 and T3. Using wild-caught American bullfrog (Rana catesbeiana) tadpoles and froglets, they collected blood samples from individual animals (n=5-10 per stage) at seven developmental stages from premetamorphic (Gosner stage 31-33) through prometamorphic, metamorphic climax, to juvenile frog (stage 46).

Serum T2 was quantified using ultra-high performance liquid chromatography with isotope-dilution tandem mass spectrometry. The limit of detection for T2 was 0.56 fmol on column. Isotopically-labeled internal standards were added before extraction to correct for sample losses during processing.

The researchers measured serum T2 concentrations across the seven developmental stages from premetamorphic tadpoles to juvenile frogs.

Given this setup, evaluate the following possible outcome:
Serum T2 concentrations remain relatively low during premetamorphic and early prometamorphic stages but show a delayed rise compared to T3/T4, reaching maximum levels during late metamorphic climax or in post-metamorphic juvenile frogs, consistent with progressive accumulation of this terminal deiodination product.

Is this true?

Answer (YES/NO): NO